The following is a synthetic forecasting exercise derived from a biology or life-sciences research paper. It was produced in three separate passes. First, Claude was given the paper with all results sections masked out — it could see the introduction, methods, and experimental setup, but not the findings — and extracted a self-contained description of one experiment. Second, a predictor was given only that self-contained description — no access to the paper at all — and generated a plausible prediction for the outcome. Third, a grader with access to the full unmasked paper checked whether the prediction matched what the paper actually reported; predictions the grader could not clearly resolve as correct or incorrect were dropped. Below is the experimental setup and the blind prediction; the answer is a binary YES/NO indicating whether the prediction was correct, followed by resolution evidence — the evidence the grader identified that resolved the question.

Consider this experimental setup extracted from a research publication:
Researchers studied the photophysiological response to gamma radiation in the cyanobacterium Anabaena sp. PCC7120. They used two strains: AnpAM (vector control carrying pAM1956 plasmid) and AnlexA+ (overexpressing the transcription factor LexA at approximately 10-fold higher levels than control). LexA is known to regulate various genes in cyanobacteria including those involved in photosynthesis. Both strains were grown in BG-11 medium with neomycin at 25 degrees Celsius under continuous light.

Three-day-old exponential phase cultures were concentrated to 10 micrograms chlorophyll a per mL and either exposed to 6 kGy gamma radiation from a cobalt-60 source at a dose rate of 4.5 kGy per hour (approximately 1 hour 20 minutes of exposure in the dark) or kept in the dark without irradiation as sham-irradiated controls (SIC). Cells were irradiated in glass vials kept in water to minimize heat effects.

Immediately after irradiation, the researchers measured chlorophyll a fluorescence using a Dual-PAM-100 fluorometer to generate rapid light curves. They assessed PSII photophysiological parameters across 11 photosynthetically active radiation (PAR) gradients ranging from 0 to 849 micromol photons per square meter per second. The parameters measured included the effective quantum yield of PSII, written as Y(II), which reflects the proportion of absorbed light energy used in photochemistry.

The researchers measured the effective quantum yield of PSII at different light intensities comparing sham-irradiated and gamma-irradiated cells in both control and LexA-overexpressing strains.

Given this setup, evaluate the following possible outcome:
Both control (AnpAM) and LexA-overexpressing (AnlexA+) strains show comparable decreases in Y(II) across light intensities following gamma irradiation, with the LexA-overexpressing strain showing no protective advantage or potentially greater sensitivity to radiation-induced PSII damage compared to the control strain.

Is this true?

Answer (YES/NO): YES